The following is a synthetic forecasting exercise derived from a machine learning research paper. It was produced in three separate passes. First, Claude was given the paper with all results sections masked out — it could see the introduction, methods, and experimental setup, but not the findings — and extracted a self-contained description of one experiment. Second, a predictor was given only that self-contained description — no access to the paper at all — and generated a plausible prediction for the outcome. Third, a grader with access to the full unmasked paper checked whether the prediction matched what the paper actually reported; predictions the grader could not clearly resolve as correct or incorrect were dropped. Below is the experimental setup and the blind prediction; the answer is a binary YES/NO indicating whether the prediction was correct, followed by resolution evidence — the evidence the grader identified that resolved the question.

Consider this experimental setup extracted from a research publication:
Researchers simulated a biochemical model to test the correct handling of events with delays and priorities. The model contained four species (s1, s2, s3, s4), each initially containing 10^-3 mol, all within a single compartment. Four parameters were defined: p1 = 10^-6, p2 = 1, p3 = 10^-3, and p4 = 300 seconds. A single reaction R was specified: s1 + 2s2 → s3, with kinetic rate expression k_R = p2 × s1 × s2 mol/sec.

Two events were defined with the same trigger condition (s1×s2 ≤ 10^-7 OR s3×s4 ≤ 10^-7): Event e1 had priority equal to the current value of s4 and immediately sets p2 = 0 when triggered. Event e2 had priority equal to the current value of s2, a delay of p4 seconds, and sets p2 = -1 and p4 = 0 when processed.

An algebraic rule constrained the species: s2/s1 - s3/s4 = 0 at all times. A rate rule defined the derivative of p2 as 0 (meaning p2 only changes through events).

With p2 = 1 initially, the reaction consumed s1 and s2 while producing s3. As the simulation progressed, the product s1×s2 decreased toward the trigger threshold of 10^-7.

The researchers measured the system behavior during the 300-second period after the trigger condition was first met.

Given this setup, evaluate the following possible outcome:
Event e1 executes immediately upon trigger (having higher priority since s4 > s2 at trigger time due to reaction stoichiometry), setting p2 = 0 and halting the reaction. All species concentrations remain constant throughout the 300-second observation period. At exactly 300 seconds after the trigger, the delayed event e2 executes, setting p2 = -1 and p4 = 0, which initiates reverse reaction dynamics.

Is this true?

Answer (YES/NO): YES